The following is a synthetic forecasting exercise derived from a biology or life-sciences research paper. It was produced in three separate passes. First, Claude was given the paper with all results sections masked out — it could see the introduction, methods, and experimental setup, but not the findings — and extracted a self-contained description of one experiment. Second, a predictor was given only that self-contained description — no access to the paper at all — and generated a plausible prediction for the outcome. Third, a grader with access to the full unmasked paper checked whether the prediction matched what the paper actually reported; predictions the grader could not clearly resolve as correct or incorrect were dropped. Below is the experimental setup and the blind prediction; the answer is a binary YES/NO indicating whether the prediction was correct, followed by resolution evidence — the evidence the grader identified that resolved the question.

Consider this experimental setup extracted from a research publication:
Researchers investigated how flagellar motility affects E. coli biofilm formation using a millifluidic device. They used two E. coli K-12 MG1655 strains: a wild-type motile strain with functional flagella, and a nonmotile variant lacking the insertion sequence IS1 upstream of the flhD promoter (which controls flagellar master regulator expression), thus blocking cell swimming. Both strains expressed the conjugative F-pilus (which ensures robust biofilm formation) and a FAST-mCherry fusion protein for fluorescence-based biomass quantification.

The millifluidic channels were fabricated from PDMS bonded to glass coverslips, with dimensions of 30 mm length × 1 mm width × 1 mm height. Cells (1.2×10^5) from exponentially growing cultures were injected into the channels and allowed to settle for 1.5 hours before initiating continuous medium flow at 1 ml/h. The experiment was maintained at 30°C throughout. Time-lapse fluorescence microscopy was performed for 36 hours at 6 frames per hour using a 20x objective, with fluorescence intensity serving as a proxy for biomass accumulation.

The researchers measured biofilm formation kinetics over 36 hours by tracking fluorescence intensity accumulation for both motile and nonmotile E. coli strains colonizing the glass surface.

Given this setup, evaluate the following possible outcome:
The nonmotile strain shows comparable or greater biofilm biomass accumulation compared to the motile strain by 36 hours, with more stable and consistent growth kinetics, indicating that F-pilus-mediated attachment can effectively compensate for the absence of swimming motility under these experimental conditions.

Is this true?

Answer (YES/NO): NO